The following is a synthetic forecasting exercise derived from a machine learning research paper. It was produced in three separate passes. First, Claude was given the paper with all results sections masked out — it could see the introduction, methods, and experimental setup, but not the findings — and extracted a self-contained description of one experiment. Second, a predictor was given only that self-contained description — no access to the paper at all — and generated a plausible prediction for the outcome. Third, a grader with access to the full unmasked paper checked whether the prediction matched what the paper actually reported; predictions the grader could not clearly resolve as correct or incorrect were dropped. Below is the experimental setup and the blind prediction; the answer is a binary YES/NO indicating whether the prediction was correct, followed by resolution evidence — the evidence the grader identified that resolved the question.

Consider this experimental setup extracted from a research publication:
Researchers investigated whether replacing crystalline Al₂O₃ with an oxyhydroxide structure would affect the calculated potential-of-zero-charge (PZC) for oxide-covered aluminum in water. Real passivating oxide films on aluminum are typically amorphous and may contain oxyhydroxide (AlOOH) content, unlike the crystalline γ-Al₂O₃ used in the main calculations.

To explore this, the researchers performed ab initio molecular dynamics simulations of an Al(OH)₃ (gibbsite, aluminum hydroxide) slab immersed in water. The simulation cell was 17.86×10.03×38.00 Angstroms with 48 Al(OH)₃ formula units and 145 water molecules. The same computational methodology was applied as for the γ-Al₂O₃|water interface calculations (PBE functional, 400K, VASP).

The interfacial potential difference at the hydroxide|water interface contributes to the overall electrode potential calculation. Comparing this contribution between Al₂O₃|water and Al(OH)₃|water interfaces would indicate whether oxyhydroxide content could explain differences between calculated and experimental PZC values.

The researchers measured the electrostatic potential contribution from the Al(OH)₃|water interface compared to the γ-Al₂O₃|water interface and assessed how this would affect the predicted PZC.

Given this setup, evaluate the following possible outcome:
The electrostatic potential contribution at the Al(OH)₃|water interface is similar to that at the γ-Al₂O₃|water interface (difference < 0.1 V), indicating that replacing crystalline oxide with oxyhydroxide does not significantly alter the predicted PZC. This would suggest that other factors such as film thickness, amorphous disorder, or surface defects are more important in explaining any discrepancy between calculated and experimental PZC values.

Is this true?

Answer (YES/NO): NO